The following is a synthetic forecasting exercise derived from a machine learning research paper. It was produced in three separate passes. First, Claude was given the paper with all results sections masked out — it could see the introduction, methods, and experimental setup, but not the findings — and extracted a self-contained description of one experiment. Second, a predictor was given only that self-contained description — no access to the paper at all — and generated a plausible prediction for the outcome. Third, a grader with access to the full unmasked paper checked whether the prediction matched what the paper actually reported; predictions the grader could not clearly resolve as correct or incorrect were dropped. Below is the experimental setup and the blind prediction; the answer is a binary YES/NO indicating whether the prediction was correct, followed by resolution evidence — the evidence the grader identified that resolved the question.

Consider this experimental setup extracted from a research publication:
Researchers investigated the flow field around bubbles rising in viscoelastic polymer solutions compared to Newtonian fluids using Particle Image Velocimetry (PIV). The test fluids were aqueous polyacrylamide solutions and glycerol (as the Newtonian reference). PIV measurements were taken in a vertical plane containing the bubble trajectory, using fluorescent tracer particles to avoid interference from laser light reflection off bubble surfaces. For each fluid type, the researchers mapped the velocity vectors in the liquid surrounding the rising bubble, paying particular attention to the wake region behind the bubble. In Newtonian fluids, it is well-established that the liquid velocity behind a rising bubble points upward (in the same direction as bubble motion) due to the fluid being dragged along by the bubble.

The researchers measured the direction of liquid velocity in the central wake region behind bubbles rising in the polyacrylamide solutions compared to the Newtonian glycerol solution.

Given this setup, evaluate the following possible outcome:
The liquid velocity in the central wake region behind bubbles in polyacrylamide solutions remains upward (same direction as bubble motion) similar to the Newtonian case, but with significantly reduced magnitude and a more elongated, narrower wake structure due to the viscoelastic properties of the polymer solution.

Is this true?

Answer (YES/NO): NO